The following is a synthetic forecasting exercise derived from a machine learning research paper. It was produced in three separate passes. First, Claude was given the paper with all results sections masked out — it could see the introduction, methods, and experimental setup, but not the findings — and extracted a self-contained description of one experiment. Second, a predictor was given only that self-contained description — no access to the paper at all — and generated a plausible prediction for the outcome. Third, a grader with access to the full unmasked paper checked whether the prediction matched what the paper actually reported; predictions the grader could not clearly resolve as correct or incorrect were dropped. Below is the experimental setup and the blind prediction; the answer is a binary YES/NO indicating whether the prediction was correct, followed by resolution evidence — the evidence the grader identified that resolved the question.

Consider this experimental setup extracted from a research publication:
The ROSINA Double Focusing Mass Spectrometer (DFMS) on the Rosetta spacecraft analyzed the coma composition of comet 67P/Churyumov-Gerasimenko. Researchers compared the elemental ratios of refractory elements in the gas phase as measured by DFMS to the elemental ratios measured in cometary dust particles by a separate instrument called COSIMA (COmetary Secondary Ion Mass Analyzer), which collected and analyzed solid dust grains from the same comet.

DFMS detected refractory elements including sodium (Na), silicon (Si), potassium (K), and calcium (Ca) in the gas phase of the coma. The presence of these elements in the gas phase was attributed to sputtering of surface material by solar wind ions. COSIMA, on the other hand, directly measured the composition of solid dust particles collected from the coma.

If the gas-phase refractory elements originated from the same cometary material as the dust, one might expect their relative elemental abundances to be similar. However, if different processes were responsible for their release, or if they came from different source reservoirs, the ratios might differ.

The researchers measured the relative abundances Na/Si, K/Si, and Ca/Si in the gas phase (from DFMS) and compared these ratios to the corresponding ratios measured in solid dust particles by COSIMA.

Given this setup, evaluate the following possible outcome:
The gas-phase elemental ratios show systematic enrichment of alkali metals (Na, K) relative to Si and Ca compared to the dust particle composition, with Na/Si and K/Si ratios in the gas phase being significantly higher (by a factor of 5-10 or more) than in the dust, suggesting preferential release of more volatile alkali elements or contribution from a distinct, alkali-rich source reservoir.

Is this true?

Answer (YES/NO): NO